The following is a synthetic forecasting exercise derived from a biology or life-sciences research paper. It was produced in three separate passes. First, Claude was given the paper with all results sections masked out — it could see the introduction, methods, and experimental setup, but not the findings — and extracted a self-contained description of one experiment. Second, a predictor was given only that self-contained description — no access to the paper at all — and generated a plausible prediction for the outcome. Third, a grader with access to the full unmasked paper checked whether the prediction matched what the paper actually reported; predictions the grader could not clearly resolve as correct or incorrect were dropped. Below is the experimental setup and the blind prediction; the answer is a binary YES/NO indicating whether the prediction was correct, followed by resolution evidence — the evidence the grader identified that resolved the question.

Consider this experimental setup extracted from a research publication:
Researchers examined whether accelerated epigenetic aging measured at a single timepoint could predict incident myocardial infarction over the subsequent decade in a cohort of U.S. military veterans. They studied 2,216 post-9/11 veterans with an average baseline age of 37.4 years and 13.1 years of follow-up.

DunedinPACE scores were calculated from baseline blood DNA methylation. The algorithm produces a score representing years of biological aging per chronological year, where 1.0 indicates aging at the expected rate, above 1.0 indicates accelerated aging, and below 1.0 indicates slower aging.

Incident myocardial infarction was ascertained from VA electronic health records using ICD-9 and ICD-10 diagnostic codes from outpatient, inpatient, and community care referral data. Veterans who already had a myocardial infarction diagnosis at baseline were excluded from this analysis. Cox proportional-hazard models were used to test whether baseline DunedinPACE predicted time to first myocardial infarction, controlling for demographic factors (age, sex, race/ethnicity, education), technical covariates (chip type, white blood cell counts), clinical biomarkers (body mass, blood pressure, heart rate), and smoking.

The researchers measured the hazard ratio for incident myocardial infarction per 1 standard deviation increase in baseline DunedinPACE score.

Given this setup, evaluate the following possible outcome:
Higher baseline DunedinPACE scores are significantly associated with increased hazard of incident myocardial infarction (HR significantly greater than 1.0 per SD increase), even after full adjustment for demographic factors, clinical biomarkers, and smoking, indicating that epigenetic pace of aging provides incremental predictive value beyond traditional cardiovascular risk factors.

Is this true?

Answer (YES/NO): YES